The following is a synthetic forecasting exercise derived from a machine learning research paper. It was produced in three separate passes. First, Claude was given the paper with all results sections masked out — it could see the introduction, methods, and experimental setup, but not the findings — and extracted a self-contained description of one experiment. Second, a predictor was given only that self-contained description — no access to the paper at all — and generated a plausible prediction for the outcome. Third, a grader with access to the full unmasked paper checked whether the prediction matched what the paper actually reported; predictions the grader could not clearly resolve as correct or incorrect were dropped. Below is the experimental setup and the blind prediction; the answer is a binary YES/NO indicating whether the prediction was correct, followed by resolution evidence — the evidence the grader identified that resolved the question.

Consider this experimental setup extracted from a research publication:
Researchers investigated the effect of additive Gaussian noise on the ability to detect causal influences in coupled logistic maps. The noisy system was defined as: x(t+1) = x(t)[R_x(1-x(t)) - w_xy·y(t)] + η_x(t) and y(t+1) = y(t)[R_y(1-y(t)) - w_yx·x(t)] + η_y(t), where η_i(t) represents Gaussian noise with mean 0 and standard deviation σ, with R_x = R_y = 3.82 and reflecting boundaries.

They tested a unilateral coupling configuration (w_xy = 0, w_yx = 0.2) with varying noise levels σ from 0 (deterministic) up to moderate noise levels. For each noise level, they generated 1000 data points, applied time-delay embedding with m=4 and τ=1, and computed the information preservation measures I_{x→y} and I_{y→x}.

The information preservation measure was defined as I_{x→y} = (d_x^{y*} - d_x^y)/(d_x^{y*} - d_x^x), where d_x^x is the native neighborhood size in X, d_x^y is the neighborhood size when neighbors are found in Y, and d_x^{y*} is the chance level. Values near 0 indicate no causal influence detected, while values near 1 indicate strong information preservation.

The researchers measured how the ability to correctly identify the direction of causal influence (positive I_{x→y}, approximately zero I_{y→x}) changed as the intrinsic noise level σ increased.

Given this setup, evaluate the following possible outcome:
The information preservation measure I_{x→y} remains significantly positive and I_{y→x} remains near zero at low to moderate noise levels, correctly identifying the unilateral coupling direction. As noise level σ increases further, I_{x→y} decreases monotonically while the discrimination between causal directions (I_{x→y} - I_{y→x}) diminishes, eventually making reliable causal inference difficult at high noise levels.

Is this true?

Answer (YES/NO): NO